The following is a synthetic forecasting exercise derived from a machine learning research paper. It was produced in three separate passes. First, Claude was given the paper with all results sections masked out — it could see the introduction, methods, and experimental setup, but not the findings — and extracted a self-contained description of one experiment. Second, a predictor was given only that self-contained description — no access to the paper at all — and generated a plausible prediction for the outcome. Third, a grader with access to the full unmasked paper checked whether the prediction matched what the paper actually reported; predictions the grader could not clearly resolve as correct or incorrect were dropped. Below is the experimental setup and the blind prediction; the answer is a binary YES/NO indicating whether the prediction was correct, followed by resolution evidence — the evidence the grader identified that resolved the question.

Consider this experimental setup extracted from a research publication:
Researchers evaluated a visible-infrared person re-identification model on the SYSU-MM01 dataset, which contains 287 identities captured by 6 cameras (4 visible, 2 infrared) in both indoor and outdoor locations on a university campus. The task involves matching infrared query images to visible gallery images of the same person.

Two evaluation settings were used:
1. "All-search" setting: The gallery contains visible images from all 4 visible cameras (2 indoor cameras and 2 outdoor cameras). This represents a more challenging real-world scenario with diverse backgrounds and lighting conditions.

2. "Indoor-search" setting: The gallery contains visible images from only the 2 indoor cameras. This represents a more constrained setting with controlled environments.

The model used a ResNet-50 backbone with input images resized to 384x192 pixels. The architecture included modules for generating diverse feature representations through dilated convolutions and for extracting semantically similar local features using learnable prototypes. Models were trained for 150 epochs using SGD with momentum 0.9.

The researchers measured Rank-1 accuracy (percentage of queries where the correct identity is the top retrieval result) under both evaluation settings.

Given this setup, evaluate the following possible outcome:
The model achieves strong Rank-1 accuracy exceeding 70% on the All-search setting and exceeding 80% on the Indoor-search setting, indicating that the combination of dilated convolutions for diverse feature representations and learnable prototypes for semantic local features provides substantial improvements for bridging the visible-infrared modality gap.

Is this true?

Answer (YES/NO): YES